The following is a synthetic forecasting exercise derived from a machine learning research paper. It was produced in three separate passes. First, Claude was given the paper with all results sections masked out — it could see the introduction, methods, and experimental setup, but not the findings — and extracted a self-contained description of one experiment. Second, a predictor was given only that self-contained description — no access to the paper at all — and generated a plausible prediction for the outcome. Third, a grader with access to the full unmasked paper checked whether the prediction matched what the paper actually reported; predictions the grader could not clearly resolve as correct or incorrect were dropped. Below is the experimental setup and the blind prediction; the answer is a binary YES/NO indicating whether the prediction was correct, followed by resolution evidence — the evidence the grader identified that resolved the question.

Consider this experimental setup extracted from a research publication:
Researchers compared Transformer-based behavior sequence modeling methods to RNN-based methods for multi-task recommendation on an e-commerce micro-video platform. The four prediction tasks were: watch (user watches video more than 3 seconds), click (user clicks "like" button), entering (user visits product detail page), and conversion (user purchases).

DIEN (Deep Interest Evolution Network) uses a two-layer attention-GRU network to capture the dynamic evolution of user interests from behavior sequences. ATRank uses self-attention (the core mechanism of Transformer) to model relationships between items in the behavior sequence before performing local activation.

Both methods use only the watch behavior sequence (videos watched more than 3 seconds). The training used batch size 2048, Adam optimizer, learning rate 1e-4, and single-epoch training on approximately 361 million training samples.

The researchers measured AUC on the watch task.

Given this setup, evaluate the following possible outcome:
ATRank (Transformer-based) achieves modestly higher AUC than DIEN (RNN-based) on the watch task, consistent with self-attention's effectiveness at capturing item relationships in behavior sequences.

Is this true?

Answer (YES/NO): YES